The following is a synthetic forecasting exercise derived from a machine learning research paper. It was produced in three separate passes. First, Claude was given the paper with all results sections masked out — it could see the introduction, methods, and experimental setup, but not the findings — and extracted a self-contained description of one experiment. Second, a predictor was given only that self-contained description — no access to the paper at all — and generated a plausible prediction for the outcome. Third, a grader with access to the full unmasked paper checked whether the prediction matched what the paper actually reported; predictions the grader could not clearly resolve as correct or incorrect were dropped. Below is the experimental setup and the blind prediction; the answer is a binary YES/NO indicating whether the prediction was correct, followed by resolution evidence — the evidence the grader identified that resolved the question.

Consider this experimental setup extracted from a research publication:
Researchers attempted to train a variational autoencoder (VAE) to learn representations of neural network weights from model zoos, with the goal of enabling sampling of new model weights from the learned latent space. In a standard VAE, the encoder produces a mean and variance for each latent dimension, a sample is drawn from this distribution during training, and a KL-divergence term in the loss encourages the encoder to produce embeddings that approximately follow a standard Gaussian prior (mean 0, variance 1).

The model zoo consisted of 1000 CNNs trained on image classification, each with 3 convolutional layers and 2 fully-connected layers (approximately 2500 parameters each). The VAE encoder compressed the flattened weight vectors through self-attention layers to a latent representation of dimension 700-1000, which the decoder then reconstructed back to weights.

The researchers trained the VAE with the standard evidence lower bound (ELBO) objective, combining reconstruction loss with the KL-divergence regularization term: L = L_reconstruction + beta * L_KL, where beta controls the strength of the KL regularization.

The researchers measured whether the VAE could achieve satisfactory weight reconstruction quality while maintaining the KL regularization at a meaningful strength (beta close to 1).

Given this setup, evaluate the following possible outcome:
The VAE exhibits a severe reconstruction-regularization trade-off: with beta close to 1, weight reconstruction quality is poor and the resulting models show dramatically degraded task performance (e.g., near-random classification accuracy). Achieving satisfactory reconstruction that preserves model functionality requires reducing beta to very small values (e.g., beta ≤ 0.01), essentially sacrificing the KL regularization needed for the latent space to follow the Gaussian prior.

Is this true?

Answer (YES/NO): YES